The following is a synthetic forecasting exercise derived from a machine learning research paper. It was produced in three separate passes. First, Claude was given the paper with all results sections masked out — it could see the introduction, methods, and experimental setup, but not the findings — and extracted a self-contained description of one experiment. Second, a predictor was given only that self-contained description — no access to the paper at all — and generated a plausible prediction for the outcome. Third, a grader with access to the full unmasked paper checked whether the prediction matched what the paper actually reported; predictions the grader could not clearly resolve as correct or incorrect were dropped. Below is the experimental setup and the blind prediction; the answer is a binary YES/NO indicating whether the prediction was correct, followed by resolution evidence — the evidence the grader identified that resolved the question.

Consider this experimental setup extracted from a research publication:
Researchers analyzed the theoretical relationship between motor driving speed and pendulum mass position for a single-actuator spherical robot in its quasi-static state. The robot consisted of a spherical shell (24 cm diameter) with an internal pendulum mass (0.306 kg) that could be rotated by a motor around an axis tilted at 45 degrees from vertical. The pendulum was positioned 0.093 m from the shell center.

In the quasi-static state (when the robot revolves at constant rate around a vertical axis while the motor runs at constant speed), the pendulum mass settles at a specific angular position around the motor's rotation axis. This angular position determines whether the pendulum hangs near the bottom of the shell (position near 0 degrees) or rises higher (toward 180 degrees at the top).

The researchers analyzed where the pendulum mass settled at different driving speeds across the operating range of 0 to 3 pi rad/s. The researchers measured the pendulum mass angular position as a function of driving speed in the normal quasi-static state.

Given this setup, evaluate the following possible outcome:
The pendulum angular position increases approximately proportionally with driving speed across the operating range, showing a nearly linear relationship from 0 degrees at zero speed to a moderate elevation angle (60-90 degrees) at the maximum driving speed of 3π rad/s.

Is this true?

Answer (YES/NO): NO